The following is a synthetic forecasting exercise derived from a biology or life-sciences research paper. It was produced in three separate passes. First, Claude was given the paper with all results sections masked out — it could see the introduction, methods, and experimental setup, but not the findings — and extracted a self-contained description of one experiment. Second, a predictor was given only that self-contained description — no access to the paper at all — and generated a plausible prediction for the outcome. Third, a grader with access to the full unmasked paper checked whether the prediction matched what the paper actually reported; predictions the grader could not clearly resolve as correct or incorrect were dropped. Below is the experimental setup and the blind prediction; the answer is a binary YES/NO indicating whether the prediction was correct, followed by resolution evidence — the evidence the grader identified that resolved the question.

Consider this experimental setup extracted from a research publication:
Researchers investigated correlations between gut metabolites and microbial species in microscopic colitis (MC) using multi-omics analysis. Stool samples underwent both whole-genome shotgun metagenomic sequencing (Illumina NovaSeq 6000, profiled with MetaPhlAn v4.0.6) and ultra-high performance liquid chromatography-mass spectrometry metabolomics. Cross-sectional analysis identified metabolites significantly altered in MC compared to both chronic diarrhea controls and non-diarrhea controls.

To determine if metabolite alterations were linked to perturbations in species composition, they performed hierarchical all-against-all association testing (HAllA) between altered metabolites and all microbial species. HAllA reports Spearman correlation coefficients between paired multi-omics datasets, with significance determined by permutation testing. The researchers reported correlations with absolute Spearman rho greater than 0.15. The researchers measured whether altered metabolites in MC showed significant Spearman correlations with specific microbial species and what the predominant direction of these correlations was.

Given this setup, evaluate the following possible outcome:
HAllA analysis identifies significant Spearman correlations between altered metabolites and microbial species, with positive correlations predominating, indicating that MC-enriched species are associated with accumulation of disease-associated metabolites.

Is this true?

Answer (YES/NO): NO